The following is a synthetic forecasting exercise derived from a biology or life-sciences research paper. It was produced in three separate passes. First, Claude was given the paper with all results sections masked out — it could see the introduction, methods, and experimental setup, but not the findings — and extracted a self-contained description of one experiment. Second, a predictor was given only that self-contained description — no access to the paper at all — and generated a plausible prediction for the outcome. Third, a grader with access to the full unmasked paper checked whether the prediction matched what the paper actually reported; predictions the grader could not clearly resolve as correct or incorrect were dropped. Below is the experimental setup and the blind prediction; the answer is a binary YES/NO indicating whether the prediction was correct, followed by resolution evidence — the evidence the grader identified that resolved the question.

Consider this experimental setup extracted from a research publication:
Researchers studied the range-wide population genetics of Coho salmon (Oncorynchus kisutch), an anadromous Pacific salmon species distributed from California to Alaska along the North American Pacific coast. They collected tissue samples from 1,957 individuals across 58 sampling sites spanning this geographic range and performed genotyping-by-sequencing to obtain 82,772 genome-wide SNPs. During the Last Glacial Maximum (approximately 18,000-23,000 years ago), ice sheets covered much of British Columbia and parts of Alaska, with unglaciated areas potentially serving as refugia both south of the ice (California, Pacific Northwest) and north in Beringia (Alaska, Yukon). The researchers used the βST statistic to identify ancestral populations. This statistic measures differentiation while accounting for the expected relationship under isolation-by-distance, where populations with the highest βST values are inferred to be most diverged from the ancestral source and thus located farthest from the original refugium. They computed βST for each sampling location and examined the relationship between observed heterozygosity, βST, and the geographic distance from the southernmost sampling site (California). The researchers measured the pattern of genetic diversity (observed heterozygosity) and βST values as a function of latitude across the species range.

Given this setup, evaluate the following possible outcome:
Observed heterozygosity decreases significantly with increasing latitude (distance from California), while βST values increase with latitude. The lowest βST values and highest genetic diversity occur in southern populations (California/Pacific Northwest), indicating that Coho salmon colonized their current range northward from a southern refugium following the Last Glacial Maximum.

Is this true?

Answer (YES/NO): YES